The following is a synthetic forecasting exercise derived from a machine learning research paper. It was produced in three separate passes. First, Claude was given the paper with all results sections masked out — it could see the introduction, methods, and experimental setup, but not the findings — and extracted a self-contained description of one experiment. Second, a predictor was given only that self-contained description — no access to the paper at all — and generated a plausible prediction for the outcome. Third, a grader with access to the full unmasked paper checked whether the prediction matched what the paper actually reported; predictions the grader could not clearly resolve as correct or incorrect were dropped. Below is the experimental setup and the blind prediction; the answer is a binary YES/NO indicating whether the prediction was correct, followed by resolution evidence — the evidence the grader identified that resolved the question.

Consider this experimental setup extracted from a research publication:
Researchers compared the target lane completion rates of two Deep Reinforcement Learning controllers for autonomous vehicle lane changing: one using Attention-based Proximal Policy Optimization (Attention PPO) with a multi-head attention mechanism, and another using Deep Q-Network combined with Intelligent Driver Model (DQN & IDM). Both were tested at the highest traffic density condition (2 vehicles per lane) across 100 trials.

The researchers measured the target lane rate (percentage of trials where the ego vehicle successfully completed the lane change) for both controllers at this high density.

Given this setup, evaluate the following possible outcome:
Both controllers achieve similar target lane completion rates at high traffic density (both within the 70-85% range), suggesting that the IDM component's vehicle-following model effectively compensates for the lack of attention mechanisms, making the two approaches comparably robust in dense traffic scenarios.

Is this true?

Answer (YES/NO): NO